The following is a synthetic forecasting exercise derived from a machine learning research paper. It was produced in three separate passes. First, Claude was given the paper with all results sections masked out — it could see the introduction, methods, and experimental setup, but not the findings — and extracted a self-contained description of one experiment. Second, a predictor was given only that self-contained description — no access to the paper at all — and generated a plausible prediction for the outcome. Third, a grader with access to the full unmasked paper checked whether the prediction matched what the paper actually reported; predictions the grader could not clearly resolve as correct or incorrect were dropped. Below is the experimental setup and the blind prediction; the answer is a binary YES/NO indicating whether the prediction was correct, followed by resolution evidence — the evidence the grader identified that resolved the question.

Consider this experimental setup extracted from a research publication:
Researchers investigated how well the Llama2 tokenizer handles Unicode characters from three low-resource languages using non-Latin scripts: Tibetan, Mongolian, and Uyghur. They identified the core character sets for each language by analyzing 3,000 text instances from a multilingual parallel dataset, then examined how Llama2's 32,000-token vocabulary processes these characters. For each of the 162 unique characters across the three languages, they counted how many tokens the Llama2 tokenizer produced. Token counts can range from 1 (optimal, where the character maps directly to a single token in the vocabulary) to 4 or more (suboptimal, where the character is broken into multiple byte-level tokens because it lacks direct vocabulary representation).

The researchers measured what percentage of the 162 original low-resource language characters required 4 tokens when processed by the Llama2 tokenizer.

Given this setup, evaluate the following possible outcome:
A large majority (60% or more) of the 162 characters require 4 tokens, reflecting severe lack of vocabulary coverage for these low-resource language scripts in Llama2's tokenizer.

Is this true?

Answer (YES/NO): YES